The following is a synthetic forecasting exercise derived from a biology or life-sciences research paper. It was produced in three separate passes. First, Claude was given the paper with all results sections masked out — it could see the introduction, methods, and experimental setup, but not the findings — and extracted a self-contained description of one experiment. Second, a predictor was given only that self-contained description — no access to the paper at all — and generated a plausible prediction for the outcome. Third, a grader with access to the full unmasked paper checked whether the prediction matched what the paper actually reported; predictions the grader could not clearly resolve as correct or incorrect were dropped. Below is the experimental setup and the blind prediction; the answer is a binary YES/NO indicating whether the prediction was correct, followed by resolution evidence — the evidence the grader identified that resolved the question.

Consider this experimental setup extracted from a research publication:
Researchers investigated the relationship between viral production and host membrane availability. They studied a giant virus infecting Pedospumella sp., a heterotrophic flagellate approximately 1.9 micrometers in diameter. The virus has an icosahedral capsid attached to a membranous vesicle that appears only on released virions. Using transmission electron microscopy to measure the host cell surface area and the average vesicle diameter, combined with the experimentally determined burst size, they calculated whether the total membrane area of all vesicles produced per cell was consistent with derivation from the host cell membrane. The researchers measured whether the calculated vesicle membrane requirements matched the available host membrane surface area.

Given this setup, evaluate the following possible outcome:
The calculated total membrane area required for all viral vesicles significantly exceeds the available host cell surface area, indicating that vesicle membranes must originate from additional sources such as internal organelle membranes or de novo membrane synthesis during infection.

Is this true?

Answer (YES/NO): NO